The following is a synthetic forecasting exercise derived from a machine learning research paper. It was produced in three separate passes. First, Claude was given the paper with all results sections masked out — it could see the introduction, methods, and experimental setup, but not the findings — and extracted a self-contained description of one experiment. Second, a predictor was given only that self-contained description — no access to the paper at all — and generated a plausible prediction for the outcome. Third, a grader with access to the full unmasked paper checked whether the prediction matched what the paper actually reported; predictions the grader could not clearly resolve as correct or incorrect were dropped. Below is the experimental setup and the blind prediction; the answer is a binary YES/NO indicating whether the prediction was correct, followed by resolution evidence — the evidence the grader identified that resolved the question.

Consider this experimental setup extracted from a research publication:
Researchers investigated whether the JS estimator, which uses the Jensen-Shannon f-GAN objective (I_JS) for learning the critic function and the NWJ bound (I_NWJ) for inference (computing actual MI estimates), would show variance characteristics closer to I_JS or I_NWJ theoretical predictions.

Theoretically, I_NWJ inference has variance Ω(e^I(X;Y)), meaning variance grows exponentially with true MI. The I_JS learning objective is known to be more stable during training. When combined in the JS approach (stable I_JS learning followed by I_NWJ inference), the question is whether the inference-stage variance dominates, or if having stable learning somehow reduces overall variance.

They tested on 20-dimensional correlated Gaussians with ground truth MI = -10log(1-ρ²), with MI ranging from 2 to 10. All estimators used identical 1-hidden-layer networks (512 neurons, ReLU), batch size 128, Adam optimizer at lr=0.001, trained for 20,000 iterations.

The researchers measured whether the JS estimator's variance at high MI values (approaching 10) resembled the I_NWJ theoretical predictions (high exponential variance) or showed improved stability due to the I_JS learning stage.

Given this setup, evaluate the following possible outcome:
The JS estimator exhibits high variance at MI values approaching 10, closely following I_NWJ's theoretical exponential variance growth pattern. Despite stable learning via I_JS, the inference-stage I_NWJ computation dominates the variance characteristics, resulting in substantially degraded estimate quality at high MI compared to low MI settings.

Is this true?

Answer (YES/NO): YES